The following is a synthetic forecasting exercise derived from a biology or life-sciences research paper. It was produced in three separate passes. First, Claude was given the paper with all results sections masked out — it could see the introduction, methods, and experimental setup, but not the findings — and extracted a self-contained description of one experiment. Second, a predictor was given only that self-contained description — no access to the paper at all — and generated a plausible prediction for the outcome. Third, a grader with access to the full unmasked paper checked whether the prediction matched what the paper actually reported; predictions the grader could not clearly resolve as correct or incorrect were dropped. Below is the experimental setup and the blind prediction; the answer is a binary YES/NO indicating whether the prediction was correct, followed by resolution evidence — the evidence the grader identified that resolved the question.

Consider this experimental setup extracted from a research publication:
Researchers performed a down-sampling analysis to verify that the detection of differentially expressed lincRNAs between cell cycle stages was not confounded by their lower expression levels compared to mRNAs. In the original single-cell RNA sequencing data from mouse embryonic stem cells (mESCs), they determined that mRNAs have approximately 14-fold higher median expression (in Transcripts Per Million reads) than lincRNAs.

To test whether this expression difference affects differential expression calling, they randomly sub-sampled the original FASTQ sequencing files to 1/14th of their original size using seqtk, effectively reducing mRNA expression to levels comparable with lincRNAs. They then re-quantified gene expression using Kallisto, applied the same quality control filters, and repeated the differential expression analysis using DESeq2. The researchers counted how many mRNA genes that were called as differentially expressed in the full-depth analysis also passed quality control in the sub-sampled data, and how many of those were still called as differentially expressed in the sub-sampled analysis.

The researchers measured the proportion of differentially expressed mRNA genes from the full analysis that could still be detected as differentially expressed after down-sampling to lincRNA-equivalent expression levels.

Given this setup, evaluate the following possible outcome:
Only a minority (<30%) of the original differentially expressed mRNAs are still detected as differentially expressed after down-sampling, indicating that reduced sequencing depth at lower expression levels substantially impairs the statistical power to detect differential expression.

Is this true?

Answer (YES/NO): NO